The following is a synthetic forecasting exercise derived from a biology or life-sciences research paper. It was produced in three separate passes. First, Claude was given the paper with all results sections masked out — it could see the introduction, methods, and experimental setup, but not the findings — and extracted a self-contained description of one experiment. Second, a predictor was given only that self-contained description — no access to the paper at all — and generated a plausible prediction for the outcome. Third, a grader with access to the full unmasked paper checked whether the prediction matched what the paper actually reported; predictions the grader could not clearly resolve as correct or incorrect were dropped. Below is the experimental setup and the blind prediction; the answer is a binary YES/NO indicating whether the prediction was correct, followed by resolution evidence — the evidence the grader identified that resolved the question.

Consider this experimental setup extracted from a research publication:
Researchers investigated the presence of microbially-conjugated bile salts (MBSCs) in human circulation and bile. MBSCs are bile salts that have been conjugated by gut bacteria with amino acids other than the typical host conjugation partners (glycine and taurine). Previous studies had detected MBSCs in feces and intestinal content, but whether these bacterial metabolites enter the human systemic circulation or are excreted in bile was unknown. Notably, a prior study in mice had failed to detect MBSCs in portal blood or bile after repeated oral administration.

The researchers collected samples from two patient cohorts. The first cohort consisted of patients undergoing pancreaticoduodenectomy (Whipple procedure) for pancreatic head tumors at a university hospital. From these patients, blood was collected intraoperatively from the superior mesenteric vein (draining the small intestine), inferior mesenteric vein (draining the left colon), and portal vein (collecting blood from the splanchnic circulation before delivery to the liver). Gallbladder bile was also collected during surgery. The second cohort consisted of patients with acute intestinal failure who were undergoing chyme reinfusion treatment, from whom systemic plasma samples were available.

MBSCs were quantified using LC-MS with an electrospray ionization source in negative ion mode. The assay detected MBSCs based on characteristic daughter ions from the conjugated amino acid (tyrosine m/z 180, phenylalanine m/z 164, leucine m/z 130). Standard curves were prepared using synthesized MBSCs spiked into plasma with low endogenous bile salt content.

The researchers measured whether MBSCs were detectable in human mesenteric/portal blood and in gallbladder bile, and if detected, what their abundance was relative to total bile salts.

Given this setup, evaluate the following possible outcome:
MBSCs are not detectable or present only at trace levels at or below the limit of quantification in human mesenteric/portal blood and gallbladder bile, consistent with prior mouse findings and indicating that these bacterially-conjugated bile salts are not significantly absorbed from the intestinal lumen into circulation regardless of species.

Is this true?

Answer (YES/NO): NO